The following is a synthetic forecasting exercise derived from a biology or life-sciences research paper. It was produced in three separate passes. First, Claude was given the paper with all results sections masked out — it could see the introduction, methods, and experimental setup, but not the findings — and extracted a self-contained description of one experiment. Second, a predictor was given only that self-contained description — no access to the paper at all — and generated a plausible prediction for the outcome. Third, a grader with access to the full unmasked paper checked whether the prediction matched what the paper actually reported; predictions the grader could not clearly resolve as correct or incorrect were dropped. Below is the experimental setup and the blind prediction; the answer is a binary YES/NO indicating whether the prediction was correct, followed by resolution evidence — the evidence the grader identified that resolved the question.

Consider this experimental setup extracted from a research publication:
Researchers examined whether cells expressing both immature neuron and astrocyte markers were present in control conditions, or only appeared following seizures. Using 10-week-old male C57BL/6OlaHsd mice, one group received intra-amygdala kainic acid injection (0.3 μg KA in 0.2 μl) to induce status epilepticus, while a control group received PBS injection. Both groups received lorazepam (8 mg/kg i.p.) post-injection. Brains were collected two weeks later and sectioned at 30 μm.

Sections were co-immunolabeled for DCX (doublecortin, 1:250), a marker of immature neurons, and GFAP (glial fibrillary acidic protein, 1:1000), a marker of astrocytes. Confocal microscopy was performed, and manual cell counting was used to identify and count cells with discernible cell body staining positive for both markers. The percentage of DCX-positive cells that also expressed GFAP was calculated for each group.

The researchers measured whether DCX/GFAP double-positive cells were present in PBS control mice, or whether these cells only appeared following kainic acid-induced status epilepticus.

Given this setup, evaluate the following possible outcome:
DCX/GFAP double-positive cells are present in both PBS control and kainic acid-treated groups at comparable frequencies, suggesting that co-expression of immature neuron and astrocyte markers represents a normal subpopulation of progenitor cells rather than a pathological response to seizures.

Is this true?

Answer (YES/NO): NO